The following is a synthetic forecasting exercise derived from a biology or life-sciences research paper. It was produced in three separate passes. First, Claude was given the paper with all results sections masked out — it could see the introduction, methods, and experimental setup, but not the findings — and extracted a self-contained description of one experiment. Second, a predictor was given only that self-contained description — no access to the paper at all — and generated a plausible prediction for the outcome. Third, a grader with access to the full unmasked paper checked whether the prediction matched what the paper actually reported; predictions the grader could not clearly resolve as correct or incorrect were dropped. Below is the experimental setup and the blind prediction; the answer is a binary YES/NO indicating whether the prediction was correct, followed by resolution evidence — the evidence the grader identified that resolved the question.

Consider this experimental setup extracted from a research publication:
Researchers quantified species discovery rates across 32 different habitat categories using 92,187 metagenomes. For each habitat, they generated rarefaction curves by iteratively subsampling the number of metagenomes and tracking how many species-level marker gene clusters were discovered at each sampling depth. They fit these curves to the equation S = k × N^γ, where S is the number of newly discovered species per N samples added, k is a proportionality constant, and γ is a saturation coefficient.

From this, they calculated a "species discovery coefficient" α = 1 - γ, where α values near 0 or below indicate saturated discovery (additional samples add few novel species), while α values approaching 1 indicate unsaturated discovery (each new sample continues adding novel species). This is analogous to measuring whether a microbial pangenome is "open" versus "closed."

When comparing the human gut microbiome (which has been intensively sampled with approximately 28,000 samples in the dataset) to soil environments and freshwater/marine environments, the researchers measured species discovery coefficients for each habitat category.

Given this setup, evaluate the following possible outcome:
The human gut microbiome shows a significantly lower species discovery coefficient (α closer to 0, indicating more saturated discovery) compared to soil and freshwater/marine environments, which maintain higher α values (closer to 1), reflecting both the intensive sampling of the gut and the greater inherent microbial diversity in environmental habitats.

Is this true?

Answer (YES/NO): YES